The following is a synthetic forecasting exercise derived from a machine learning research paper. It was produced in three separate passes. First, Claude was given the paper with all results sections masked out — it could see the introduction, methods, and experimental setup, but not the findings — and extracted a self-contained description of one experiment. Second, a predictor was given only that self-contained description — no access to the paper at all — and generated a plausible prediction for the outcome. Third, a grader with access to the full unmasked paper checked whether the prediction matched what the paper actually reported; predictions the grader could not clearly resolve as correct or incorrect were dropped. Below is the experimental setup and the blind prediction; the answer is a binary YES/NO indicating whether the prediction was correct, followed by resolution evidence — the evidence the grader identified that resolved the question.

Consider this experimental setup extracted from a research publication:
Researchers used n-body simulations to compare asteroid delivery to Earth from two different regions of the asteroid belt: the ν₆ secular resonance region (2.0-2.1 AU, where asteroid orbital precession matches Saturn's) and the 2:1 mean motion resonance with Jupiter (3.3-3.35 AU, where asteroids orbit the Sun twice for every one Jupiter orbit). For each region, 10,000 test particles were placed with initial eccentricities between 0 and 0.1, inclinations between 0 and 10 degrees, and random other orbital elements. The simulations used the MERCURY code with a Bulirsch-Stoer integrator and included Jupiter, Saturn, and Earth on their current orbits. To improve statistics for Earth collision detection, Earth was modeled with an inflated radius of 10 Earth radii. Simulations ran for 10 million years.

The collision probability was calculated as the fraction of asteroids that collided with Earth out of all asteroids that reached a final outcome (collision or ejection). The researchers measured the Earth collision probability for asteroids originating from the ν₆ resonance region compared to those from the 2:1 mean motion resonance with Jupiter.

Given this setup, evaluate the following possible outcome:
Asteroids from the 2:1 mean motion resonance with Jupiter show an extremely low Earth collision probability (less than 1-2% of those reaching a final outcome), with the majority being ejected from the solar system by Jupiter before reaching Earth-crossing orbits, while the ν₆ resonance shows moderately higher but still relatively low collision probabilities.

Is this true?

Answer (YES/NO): NO